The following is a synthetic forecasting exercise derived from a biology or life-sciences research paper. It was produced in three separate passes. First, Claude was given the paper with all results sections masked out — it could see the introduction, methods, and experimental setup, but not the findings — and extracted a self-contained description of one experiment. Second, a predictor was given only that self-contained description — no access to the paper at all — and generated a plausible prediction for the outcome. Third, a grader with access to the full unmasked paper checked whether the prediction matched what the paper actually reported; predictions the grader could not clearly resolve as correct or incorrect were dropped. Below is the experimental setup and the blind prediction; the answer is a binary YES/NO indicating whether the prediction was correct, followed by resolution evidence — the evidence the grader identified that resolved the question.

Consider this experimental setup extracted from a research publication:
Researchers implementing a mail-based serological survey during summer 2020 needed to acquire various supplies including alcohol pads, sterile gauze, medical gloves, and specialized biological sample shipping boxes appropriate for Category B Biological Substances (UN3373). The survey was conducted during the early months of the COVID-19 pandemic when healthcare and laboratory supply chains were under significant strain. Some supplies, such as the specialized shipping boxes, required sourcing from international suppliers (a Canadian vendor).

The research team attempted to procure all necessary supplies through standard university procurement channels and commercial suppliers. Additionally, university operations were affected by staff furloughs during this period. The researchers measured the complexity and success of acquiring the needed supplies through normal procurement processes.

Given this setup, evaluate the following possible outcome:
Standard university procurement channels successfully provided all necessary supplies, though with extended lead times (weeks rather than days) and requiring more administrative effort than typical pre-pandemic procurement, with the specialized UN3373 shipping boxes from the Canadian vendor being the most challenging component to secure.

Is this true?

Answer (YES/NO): NO